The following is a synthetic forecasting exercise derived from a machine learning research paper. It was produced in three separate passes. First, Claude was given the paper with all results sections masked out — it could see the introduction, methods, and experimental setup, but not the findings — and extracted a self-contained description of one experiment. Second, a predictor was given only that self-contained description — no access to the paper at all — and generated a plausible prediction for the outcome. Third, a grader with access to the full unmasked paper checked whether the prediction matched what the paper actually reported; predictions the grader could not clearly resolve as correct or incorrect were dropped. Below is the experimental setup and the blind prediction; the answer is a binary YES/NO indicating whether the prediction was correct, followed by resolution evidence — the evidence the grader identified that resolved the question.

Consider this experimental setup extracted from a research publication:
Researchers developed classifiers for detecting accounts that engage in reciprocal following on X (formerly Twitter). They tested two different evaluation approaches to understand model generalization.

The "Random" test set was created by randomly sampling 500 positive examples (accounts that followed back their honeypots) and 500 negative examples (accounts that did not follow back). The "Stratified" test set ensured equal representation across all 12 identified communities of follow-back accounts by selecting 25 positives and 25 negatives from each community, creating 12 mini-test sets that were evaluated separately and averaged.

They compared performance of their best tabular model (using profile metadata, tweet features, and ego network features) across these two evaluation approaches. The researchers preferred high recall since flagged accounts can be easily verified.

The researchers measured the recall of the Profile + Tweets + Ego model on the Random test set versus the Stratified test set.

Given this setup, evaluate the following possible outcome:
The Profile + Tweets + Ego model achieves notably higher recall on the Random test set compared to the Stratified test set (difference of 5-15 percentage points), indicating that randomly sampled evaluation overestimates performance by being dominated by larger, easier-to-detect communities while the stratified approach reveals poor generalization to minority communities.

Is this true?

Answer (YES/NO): NO